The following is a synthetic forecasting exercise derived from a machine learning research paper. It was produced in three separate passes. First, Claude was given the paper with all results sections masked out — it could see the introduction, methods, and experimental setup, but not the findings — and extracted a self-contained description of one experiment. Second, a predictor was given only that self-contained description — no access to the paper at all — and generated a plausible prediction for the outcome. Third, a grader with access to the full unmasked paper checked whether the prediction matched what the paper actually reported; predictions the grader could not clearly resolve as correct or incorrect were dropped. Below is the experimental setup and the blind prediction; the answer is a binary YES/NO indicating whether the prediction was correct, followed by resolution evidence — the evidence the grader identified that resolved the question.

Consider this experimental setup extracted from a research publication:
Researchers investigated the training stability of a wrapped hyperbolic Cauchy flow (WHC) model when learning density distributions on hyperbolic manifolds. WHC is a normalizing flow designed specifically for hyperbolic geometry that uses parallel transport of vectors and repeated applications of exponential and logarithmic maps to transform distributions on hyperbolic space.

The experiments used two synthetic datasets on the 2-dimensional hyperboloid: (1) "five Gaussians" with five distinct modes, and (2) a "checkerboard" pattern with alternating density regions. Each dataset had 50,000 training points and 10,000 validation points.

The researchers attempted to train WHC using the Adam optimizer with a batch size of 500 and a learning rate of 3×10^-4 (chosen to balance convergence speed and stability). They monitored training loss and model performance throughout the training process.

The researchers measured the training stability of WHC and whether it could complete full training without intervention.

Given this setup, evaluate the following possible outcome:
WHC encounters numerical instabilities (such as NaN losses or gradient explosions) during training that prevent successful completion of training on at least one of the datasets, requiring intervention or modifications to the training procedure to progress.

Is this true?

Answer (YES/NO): YES